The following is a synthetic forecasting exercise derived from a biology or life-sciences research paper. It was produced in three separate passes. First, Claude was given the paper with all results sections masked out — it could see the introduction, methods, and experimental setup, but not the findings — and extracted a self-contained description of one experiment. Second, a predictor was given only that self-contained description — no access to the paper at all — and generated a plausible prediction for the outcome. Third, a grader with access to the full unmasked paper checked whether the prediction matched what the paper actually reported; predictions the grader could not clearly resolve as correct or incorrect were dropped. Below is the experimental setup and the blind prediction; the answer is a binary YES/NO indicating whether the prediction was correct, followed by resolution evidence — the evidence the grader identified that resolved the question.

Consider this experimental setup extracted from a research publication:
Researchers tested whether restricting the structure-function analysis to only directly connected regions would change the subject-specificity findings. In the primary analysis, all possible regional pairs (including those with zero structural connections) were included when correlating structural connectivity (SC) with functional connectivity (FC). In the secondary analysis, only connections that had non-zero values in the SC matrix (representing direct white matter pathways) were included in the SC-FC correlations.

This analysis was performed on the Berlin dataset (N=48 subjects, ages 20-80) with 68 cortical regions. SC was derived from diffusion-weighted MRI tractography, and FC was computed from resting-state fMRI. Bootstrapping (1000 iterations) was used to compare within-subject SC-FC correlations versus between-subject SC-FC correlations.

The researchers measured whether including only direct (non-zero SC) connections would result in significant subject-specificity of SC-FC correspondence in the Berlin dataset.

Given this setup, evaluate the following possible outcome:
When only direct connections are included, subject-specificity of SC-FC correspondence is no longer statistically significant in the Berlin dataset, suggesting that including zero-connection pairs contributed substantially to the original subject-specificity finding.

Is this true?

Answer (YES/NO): NO